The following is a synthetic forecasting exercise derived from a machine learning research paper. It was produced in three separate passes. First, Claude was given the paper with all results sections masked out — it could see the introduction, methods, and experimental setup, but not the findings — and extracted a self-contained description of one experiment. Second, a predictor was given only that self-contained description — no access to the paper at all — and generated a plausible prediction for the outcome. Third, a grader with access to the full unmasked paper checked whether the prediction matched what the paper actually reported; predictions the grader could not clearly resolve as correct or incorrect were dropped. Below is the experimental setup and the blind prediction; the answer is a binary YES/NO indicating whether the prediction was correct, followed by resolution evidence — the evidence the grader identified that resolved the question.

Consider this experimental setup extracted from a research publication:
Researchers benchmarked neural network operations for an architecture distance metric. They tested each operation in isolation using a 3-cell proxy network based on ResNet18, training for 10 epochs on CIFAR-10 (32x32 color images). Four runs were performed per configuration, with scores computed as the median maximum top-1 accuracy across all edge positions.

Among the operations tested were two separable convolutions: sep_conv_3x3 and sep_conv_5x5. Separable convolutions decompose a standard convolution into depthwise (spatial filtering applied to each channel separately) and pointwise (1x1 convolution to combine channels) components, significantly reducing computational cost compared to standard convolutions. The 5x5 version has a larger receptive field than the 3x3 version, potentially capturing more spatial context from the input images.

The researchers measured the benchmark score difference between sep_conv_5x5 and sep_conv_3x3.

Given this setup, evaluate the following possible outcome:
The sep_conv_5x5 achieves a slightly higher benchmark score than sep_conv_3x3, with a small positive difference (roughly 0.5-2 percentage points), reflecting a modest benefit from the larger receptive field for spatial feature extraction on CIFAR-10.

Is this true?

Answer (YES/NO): YES